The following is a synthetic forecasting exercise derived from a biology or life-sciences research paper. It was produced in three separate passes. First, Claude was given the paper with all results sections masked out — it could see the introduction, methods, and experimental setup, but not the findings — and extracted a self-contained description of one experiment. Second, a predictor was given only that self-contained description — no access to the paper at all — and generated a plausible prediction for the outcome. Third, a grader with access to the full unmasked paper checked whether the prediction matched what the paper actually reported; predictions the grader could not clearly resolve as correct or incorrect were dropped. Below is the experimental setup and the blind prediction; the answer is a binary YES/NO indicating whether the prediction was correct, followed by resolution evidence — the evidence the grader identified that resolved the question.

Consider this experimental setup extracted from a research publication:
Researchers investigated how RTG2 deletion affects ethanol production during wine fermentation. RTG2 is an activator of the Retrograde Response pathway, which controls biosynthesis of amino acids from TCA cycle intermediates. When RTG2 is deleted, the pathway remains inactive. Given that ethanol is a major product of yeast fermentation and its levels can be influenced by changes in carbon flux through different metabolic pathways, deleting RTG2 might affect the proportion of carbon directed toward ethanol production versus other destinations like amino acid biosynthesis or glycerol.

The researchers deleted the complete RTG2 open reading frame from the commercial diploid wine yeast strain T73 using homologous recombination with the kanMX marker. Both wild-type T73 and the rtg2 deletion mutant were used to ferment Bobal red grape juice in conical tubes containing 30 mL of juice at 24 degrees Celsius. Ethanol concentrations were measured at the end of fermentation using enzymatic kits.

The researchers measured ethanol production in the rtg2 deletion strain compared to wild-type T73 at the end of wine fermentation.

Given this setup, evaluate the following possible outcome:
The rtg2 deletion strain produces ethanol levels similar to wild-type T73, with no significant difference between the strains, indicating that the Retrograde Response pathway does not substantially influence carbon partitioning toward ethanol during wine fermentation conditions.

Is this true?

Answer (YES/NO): YES